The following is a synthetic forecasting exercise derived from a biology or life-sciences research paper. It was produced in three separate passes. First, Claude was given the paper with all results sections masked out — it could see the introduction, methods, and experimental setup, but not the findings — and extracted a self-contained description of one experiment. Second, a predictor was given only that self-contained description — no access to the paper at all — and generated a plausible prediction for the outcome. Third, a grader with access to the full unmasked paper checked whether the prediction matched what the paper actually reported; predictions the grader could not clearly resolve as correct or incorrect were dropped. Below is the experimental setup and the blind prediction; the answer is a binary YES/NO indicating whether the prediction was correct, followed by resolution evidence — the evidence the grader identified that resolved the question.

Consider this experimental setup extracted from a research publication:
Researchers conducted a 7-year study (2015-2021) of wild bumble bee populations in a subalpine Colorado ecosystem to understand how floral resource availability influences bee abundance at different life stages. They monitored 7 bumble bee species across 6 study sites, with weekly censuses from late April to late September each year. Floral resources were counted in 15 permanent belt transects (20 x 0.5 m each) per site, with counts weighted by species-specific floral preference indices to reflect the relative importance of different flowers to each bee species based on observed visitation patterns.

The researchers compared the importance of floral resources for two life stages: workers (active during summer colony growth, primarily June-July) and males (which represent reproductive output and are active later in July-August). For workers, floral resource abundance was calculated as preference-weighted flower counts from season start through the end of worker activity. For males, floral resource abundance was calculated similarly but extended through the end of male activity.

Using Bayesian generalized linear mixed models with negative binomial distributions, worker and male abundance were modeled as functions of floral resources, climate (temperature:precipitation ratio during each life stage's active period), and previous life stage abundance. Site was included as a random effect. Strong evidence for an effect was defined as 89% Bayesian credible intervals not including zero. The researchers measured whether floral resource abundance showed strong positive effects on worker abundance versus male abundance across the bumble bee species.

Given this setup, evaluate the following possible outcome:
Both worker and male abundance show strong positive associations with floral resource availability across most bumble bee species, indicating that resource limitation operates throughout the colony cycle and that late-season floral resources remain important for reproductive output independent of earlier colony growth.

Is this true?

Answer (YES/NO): NO